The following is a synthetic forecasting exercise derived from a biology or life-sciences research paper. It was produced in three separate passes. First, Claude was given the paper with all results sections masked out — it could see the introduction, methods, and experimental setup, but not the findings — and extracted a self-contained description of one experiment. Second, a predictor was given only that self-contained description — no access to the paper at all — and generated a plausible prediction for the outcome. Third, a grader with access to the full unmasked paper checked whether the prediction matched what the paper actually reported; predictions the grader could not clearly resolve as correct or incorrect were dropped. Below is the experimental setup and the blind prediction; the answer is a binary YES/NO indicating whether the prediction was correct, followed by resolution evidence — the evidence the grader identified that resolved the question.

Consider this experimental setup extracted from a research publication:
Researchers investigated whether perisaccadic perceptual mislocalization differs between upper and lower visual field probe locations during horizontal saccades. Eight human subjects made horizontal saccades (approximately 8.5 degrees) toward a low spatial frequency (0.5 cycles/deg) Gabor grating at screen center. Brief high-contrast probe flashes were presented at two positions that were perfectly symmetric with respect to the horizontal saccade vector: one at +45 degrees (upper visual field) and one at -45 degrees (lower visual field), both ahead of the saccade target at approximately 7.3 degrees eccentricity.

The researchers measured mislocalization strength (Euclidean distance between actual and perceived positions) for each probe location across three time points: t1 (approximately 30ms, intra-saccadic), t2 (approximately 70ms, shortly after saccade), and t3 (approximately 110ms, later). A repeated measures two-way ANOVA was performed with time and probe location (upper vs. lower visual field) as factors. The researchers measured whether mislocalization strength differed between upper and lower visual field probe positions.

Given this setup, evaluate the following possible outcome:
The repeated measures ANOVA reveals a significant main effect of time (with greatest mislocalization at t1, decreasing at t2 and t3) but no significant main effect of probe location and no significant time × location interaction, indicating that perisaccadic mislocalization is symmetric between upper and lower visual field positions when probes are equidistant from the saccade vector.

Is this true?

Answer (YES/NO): NO